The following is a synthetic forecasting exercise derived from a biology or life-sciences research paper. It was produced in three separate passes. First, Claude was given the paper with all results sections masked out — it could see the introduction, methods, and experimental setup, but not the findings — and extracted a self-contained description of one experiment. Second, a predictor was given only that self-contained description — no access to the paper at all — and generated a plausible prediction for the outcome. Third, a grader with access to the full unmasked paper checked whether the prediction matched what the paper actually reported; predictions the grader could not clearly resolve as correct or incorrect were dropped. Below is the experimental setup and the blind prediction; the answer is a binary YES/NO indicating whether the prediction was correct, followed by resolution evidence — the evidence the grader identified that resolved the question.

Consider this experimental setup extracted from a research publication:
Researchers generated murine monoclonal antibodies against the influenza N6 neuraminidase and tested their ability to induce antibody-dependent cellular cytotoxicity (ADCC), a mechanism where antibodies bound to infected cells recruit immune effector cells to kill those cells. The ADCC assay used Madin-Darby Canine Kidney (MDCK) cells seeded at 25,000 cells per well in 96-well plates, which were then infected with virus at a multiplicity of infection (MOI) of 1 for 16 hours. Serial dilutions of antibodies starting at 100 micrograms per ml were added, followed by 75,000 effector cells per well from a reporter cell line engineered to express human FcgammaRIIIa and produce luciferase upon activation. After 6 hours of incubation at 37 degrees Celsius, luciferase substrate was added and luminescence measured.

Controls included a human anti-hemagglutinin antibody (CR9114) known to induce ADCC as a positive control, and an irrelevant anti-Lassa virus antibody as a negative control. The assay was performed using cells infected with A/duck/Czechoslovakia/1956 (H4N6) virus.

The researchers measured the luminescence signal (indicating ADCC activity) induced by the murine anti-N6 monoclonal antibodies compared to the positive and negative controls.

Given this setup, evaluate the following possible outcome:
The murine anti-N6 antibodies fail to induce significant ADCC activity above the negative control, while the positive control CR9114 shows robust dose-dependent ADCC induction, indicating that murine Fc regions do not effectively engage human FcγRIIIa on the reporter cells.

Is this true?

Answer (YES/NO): NO